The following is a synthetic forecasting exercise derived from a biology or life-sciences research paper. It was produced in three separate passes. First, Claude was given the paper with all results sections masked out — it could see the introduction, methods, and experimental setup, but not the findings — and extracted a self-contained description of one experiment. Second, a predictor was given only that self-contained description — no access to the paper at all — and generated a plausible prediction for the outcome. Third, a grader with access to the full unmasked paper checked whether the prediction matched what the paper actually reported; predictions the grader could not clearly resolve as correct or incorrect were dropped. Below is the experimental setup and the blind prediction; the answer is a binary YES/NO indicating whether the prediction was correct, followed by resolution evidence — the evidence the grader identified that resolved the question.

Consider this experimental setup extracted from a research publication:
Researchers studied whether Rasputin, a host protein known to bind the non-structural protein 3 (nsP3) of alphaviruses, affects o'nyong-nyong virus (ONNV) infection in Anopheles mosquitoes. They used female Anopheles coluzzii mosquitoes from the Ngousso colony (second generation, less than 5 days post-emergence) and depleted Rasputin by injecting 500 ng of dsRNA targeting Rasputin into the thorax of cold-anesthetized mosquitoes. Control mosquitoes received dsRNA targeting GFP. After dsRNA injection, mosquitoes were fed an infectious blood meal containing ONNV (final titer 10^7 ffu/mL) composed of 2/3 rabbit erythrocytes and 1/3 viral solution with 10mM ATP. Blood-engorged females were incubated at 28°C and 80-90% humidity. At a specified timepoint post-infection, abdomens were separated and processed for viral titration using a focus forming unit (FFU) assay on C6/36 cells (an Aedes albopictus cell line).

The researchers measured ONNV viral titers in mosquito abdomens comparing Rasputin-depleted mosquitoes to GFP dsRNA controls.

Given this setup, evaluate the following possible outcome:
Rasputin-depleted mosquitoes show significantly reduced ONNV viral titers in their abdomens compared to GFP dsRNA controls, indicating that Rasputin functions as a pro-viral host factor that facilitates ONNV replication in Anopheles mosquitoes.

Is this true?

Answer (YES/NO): YES